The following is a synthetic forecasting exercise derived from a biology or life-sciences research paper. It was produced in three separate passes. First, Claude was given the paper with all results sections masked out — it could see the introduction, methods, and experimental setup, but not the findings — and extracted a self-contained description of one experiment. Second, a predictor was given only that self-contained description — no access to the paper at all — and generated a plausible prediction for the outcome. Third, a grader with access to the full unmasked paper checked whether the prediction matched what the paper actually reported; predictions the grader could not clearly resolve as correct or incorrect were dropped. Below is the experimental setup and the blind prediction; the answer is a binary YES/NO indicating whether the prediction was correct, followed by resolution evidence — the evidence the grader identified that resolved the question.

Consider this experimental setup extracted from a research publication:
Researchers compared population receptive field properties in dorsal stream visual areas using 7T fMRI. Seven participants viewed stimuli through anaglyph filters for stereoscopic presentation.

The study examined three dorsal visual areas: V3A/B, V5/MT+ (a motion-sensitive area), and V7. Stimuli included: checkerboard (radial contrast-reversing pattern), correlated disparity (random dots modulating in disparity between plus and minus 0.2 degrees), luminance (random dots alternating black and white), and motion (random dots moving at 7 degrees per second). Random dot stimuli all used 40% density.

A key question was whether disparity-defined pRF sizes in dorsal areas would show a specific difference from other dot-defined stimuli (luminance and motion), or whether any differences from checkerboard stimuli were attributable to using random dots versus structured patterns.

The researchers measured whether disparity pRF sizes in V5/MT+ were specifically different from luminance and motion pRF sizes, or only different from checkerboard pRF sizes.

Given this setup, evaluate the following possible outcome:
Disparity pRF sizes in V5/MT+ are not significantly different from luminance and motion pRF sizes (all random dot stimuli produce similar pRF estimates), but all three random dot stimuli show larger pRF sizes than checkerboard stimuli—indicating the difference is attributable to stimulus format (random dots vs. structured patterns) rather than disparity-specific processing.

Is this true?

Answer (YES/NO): NO